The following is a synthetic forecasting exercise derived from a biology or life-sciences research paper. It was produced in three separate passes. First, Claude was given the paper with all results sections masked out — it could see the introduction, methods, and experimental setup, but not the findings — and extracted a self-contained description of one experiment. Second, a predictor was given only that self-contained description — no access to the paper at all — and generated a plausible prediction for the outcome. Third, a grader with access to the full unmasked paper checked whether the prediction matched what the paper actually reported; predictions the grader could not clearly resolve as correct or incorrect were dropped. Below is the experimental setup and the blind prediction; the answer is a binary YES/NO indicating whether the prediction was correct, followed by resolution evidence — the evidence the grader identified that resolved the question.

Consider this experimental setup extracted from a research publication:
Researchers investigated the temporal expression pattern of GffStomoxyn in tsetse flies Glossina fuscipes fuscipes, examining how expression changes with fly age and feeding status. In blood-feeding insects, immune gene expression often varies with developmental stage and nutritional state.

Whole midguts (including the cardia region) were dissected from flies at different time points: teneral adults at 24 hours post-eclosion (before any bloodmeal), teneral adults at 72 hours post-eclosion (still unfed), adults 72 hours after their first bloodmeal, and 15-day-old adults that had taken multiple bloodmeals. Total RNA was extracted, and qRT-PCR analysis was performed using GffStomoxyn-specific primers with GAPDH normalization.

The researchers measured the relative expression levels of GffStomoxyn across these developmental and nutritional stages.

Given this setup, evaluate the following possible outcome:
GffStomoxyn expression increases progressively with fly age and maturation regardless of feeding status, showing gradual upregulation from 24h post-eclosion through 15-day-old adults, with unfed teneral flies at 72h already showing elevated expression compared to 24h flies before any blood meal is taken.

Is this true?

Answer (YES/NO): NO